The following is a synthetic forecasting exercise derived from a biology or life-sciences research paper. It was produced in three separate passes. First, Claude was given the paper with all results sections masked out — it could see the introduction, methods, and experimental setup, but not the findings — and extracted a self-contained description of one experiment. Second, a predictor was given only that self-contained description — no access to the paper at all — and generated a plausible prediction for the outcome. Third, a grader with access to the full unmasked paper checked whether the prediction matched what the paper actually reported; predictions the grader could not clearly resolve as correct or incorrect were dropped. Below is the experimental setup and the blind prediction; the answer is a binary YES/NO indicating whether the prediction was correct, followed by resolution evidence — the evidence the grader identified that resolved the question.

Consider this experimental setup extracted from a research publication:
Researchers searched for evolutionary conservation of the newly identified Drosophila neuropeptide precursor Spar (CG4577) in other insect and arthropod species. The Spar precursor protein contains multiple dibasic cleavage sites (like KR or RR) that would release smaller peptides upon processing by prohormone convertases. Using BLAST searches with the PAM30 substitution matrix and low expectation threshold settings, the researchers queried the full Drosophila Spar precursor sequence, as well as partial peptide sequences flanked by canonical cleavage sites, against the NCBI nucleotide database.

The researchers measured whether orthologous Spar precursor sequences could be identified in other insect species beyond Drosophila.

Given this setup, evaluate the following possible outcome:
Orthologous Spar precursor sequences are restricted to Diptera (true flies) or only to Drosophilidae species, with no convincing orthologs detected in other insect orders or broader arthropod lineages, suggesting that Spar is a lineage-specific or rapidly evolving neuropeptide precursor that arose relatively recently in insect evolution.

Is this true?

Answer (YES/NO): YES